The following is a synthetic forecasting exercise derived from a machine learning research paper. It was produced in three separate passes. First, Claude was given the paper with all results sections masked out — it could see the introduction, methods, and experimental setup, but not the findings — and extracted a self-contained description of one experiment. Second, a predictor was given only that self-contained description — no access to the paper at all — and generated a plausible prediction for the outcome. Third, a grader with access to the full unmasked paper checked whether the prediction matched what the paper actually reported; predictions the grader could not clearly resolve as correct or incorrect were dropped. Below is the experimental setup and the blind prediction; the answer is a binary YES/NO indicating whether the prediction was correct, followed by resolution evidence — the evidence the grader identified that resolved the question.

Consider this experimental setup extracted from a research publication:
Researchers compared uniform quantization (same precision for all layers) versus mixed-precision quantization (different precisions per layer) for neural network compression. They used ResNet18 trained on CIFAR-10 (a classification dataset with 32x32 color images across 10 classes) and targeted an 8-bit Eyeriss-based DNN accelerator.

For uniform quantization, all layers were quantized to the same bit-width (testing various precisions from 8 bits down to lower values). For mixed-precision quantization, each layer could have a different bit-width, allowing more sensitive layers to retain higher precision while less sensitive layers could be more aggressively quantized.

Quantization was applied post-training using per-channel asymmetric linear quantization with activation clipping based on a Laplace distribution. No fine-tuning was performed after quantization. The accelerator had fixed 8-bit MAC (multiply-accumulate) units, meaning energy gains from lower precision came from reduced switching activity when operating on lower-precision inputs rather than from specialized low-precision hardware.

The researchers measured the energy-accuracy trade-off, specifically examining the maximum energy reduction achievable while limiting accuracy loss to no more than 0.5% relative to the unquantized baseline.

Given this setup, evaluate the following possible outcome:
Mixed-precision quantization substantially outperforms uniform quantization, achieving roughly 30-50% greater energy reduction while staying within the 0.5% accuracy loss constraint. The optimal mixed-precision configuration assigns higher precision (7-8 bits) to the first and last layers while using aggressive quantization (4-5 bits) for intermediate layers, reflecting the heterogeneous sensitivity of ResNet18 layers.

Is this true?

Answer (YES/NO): NO